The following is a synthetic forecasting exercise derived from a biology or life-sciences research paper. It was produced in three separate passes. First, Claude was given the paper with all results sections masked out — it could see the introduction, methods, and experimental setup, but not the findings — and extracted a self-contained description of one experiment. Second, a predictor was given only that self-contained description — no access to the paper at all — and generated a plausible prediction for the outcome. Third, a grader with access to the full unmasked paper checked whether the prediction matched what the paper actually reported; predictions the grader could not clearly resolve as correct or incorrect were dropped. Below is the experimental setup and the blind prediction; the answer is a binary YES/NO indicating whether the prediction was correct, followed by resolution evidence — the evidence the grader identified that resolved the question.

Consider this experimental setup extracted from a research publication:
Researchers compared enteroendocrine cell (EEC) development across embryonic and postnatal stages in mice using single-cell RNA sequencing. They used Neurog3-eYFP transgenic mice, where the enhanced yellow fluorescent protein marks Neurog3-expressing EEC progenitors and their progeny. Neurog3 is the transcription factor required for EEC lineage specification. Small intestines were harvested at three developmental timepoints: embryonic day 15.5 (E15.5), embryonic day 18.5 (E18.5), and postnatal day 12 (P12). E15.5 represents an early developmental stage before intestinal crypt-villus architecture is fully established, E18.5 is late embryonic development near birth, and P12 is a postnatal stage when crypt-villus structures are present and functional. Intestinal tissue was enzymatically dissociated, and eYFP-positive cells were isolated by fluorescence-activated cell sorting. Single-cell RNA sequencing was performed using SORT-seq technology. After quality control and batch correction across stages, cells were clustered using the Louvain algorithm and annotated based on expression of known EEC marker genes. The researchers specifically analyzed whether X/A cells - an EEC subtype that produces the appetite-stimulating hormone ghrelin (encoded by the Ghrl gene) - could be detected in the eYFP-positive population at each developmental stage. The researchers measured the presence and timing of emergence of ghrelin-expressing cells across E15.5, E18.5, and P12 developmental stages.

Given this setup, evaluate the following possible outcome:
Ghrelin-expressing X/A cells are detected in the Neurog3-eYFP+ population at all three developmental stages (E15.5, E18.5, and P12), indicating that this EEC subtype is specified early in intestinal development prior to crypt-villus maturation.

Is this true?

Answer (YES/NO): YES